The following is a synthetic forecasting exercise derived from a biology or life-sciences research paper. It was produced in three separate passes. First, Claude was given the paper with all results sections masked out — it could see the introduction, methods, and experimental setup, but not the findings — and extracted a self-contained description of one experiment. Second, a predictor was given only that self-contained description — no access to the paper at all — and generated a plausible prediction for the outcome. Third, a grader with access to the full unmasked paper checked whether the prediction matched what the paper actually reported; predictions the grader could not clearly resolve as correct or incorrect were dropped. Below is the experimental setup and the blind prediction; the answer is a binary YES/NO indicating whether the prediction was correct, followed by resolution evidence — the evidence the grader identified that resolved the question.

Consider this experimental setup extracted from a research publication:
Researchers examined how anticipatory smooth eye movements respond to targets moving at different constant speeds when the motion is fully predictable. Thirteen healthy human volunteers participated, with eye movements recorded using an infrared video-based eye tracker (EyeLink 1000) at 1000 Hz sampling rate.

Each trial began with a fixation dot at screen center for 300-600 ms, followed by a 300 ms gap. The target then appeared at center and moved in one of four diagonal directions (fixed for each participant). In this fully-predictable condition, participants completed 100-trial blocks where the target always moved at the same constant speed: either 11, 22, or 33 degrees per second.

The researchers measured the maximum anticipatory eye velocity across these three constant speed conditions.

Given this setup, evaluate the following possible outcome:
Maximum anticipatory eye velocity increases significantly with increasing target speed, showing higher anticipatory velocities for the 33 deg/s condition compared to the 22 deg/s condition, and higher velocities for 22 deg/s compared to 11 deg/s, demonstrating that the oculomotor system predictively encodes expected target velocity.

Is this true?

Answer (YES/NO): NO